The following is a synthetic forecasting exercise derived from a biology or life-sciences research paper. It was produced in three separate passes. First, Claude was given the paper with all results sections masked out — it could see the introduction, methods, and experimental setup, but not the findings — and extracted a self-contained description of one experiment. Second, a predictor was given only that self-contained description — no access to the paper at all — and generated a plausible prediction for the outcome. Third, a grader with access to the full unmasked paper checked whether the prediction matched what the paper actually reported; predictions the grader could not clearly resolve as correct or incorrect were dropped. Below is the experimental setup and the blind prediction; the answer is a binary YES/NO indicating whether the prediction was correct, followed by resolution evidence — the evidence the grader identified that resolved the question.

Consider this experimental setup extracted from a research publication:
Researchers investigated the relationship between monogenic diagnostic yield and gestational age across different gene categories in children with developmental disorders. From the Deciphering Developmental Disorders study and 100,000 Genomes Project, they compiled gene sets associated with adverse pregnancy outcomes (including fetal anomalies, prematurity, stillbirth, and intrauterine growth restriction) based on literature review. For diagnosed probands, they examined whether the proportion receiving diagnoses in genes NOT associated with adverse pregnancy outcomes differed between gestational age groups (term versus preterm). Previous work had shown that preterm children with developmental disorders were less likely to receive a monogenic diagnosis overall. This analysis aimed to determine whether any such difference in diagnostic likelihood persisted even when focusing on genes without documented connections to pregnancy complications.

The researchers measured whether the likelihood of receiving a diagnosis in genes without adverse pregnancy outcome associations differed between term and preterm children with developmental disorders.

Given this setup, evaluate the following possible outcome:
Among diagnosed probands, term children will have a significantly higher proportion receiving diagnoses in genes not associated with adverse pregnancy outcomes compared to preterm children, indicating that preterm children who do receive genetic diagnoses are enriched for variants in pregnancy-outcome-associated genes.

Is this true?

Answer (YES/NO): YES